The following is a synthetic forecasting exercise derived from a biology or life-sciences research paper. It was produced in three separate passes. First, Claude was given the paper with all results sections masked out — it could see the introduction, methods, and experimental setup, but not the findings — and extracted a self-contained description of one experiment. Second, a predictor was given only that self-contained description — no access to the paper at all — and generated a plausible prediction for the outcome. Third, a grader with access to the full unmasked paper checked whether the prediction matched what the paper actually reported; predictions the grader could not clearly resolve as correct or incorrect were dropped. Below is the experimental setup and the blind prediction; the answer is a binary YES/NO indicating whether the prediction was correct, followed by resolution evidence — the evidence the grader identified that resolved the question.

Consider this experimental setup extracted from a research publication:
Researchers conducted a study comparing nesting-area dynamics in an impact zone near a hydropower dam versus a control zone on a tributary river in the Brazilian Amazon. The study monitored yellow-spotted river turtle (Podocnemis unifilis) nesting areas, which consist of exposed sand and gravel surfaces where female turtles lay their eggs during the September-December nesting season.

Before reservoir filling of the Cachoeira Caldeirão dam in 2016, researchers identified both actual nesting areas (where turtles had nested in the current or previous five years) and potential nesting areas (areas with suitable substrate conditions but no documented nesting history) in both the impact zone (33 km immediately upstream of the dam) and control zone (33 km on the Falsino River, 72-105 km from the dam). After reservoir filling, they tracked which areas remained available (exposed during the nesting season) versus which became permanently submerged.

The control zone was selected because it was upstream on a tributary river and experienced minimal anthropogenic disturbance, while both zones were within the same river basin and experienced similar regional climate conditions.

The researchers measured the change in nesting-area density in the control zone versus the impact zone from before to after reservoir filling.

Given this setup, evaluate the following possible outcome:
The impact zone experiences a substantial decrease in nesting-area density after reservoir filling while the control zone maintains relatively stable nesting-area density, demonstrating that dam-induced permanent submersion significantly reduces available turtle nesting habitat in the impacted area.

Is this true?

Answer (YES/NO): YES